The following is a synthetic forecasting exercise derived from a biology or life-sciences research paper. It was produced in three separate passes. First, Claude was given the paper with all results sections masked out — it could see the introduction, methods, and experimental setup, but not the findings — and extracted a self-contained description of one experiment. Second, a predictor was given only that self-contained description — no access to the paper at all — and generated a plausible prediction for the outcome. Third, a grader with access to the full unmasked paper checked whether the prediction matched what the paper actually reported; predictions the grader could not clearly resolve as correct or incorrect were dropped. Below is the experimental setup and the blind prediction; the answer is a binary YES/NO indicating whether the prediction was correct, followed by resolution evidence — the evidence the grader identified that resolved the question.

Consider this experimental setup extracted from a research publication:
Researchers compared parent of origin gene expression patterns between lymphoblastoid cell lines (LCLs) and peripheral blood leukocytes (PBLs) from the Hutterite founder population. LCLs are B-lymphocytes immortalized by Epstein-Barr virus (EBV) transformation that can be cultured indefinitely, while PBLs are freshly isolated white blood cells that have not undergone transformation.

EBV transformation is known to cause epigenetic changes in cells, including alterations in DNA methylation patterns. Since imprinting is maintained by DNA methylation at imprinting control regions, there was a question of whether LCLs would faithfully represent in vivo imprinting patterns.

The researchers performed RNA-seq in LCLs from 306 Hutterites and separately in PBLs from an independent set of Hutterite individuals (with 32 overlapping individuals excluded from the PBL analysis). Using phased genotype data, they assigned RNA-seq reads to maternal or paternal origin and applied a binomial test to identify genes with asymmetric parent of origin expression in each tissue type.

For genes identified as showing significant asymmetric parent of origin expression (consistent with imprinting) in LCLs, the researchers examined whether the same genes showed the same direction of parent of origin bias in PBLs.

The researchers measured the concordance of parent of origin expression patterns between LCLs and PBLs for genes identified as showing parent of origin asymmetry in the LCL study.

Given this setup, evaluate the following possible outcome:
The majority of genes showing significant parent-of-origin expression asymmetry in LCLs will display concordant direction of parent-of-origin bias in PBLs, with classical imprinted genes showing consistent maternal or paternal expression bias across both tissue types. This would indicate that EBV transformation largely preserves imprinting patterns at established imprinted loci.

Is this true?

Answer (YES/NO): YES